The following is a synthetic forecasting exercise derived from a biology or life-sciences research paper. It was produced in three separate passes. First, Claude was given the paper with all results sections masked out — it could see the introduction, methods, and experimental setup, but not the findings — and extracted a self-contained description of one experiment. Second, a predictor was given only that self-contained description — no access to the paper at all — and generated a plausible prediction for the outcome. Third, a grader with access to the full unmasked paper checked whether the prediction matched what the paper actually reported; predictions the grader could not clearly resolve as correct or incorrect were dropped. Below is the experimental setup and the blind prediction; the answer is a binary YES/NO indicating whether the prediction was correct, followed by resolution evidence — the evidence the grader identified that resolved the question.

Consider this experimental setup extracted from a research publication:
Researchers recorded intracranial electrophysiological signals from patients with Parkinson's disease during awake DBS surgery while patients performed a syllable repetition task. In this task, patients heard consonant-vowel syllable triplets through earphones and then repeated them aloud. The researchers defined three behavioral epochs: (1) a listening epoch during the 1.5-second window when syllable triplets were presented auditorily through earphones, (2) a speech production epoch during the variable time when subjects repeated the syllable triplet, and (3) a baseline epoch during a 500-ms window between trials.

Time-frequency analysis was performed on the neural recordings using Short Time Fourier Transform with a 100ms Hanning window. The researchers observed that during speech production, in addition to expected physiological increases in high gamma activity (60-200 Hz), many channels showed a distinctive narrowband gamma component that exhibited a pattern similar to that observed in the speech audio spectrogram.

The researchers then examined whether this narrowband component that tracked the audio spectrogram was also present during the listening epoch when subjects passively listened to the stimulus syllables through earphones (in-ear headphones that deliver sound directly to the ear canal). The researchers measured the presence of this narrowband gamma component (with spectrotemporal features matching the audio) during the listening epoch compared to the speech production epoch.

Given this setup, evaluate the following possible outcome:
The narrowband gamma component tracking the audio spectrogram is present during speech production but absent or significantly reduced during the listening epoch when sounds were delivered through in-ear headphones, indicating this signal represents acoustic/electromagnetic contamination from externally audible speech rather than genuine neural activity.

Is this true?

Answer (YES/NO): YES